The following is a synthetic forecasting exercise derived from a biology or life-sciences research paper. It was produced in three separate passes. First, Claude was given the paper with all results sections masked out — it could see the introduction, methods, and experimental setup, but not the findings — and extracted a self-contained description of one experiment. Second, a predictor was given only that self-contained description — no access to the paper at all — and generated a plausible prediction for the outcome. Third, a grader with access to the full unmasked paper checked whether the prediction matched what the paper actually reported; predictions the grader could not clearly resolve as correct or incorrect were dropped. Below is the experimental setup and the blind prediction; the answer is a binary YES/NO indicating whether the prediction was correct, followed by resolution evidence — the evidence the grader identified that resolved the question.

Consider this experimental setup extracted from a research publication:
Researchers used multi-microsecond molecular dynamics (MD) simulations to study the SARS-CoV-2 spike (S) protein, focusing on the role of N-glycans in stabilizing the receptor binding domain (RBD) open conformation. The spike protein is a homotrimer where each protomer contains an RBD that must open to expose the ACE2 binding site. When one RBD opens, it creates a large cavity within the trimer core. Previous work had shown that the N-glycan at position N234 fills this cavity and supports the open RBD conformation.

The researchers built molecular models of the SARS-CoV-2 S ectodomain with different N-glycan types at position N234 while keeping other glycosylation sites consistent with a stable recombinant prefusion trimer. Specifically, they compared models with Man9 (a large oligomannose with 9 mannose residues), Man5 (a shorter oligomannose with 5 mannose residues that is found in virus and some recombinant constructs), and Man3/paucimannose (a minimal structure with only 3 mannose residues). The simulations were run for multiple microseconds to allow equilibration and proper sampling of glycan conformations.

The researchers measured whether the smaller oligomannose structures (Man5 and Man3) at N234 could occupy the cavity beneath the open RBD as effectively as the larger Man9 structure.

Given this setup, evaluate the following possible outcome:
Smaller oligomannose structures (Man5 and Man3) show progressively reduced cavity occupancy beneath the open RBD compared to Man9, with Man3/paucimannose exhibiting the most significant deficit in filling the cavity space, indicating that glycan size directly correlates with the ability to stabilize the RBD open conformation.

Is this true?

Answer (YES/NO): YES